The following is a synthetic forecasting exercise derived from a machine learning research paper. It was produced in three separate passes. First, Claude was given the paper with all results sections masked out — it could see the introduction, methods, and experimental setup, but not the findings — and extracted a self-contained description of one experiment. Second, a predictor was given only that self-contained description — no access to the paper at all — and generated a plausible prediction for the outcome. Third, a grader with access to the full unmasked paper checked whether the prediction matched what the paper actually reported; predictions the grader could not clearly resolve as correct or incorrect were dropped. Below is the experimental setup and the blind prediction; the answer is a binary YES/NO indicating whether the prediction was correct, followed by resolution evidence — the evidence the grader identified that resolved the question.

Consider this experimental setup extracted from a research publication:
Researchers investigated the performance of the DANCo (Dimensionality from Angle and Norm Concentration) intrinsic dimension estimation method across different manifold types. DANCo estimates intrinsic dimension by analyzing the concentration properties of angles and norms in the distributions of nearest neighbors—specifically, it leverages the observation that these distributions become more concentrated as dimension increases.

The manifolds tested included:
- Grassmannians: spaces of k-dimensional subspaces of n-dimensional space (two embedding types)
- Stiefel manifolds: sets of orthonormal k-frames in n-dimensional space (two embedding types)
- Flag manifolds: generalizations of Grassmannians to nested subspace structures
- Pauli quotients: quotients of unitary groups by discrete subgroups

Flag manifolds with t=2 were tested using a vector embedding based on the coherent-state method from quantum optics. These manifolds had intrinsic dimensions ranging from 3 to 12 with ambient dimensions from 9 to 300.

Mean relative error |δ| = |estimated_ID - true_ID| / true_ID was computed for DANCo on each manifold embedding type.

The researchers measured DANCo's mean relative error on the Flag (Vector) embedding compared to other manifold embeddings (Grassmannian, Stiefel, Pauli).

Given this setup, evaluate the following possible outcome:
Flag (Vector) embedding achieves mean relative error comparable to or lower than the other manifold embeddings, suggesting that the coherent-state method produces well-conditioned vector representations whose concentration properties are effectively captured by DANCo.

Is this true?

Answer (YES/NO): NO